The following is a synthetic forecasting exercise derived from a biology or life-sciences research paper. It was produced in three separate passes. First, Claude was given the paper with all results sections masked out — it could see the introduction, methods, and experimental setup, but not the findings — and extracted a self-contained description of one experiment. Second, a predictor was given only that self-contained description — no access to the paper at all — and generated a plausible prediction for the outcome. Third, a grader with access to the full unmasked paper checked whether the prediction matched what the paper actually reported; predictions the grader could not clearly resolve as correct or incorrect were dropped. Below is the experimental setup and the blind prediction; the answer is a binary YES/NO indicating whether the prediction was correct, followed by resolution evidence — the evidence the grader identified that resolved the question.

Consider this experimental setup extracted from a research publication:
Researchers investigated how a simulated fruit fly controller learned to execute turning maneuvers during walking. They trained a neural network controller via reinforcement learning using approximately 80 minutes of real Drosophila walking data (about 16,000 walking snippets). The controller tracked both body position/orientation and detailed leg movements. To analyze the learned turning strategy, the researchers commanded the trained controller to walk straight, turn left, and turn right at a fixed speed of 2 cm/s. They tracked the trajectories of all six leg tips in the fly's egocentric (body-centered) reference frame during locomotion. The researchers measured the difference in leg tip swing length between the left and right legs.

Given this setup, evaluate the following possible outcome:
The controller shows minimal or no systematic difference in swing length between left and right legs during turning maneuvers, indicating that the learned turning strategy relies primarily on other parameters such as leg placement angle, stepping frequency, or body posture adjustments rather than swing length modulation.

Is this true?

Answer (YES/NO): NO